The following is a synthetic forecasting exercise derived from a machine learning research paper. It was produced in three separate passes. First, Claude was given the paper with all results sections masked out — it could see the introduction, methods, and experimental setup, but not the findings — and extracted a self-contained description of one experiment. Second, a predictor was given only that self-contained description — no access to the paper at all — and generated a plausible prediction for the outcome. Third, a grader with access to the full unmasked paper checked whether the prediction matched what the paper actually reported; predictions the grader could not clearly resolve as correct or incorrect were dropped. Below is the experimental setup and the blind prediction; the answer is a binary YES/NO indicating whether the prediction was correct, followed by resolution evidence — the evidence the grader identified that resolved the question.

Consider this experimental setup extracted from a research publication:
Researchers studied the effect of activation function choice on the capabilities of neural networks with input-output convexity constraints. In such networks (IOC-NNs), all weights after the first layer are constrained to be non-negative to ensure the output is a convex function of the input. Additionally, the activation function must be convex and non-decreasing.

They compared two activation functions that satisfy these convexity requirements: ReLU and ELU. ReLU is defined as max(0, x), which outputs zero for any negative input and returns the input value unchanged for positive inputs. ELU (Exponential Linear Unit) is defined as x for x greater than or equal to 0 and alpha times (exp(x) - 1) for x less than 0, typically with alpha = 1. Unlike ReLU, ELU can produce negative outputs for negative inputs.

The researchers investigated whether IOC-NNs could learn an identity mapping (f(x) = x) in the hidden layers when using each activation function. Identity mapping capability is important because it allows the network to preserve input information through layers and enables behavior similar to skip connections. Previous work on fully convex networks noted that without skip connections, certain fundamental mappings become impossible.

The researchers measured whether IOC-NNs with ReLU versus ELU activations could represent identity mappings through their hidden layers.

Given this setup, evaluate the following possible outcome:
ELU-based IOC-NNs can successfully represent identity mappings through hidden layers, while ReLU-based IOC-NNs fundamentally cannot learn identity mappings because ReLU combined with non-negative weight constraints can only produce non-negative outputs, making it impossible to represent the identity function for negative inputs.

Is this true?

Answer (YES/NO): YES